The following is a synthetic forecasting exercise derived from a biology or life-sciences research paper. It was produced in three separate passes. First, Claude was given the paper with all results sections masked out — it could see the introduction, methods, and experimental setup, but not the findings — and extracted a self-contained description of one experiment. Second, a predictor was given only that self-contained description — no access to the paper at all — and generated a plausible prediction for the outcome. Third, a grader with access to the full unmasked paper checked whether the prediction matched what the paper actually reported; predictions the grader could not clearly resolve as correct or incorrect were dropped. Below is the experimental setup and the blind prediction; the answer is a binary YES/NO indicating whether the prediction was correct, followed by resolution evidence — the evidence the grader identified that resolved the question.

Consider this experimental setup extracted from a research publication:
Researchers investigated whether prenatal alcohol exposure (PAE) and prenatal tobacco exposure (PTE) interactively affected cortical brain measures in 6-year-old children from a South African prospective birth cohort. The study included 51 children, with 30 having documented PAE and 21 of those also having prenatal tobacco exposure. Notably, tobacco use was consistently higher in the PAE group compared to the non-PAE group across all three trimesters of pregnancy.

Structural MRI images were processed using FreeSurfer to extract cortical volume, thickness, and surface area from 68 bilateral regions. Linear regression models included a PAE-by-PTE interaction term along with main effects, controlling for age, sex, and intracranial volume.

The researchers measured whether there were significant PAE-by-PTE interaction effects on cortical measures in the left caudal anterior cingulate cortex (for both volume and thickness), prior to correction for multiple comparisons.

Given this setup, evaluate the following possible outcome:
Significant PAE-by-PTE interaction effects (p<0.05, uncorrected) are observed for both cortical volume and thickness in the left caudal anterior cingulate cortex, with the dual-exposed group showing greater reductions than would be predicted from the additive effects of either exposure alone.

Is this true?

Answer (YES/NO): NO